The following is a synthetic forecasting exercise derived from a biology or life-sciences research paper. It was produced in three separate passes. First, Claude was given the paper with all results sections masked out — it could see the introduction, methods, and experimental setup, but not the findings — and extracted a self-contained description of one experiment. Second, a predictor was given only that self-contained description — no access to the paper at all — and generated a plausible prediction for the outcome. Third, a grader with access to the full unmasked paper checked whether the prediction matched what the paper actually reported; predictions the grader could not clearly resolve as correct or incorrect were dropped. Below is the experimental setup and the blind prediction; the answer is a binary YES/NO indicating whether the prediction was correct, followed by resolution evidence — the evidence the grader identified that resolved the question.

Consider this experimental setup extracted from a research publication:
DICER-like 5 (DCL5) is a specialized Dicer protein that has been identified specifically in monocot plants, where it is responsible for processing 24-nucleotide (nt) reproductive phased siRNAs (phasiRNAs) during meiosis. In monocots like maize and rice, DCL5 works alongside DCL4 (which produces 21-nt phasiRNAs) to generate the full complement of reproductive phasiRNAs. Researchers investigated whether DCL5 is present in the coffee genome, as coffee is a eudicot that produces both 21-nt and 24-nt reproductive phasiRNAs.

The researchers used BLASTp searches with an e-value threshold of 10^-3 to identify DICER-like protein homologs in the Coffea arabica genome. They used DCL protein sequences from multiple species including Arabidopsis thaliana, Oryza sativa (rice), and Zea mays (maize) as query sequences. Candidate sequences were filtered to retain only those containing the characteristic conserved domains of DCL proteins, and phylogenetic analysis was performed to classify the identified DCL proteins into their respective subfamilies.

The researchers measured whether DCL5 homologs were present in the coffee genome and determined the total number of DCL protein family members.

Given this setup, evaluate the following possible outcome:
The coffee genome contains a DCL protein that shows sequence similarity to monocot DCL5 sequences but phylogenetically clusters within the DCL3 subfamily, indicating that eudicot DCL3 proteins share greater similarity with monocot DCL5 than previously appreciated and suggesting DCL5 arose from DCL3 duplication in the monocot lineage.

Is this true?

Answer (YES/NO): NO